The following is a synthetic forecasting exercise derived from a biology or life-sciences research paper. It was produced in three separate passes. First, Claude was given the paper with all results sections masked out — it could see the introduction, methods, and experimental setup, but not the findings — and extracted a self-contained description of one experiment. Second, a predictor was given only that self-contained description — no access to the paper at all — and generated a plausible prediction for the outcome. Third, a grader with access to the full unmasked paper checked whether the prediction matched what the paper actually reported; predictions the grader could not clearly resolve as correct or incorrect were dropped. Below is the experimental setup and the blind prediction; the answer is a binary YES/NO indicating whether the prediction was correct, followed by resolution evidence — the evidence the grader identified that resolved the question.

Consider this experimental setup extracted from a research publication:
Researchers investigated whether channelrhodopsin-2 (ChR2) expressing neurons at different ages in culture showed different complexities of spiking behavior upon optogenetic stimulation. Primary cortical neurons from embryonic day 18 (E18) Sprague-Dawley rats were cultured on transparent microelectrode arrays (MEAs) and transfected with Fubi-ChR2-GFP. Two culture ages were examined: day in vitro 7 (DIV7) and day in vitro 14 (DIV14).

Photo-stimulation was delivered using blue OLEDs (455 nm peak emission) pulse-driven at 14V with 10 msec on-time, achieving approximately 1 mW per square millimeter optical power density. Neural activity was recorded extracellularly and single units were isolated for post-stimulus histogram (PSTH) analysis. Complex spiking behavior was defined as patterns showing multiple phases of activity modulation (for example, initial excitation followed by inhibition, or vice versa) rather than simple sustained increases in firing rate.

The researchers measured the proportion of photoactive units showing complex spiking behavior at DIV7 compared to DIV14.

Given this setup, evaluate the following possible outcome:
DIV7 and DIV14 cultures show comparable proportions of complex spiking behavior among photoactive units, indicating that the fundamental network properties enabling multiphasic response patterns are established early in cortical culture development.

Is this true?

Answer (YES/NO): NO